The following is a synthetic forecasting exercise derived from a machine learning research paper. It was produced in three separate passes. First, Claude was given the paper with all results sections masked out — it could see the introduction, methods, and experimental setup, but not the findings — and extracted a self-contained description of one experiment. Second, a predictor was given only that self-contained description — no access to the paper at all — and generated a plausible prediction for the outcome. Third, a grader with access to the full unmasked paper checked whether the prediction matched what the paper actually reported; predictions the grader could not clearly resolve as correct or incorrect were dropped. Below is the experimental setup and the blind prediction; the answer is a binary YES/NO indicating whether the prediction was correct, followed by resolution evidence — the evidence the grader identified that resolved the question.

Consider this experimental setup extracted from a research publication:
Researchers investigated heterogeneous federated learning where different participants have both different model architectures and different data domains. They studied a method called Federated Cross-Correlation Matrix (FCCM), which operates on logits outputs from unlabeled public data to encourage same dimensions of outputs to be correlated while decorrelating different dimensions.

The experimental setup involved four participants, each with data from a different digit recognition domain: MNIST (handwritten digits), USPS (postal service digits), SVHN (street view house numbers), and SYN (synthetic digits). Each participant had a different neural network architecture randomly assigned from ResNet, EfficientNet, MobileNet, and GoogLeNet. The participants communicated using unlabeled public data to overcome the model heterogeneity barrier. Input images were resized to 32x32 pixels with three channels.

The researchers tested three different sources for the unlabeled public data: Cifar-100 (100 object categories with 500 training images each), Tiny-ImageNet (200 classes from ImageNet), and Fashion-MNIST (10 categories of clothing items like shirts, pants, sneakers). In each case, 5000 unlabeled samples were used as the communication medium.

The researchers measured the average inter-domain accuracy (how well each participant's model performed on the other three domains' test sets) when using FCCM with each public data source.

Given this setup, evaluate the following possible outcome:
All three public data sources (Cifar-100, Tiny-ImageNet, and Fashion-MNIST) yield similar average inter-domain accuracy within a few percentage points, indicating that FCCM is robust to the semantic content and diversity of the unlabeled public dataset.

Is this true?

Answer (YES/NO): YES